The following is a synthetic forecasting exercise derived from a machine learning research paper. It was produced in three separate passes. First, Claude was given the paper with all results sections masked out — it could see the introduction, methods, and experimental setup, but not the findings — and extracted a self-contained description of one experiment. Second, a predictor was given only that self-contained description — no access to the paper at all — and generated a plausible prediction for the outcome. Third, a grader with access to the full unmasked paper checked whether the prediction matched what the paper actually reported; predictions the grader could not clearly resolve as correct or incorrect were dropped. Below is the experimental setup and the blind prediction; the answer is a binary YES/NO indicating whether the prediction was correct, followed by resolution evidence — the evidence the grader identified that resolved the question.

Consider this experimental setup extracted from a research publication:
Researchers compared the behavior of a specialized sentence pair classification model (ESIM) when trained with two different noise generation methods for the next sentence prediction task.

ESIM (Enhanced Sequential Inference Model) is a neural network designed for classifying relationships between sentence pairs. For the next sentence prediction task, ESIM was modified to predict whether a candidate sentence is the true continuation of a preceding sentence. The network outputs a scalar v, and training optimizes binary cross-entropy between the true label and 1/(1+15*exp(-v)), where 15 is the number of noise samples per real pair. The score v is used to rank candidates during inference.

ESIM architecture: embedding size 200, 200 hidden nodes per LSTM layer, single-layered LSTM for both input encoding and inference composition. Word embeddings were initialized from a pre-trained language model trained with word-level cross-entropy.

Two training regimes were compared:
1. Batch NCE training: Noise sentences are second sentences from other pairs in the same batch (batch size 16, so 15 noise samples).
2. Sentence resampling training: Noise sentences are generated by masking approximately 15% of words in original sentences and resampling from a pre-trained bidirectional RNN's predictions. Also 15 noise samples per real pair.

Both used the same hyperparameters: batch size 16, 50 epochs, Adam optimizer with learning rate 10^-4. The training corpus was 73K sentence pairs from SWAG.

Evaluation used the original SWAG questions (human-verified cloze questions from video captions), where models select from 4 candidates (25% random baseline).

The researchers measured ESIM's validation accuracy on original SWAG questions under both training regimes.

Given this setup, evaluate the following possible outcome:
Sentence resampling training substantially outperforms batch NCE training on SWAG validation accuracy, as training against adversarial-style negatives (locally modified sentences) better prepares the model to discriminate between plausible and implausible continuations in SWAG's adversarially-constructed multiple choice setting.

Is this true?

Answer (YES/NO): NO